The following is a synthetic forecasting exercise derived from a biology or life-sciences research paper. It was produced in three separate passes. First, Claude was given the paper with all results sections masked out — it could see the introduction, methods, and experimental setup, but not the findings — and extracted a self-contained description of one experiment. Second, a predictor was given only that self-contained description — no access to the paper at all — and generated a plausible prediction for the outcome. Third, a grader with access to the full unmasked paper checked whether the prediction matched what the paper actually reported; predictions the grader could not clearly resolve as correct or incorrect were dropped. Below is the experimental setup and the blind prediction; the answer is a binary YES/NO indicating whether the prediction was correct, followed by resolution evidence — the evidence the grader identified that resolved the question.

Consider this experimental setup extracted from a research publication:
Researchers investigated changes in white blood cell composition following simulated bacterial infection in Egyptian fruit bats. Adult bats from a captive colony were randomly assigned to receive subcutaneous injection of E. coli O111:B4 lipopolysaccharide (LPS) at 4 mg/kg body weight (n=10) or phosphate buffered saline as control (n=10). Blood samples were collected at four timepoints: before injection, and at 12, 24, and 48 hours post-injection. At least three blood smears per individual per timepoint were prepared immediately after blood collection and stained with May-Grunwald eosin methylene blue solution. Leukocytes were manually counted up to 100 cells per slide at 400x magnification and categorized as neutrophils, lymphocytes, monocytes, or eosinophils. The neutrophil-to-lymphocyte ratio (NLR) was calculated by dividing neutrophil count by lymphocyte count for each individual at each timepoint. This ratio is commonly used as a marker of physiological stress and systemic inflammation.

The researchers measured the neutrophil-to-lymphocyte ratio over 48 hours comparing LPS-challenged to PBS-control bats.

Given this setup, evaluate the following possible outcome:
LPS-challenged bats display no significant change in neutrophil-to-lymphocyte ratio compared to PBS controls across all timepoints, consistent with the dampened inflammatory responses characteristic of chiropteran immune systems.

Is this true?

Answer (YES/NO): NO